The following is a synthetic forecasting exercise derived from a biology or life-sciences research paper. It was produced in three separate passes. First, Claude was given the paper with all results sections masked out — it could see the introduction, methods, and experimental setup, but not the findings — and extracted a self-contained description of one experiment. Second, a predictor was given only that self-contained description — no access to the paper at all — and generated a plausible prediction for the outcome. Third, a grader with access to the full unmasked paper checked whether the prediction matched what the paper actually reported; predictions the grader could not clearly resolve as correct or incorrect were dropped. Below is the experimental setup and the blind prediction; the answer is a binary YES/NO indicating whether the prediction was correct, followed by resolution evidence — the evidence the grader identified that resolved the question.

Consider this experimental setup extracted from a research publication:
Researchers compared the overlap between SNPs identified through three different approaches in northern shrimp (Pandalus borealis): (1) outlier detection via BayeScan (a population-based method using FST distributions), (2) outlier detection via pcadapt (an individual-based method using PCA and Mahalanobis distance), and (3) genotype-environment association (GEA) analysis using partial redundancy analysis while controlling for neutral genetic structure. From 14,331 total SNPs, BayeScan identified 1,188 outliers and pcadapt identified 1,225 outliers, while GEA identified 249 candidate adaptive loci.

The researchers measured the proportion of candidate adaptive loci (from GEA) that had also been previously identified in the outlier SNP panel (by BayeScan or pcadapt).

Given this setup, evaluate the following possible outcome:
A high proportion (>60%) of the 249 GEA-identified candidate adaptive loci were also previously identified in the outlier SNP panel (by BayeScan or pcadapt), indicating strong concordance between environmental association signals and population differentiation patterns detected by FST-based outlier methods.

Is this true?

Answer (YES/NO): YES